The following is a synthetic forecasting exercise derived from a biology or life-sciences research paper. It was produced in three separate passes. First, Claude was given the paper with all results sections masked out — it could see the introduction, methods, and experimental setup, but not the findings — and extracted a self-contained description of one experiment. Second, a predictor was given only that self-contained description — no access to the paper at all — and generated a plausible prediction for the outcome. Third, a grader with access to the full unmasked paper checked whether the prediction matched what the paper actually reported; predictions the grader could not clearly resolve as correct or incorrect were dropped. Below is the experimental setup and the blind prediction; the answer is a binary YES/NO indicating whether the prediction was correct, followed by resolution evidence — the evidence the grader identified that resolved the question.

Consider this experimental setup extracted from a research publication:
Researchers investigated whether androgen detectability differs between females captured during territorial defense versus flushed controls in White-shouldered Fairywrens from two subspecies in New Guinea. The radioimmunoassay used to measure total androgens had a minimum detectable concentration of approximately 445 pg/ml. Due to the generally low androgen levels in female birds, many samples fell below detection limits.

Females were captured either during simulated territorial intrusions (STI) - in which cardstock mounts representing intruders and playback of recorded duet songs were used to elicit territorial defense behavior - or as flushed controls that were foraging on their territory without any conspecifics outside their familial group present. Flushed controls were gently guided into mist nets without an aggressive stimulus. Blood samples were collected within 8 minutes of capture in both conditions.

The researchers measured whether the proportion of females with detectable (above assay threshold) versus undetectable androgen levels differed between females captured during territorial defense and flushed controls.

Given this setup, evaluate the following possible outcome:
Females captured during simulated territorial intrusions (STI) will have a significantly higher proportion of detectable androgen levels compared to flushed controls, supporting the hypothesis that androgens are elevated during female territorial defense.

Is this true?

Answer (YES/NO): NO